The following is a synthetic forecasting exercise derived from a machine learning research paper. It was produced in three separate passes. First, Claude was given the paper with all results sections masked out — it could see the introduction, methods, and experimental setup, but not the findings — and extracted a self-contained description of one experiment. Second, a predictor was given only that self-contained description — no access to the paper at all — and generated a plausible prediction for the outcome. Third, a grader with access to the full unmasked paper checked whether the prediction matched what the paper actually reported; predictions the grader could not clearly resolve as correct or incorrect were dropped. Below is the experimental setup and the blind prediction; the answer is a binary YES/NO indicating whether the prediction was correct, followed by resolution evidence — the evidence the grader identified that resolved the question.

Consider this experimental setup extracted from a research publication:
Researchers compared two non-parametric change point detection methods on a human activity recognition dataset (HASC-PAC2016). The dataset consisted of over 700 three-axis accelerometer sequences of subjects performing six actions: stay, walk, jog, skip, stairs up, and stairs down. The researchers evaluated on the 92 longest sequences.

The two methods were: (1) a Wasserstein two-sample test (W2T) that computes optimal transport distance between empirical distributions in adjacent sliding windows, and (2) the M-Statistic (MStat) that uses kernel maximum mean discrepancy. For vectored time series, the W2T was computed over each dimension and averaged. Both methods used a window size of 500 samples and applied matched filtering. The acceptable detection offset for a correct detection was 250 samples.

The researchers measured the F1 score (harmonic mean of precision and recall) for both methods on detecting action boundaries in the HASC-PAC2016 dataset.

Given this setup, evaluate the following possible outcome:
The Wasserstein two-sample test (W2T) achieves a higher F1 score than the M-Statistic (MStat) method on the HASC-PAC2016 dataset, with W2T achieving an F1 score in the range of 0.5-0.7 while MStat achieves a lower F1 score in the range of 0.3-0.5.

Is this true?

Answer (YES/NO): NO